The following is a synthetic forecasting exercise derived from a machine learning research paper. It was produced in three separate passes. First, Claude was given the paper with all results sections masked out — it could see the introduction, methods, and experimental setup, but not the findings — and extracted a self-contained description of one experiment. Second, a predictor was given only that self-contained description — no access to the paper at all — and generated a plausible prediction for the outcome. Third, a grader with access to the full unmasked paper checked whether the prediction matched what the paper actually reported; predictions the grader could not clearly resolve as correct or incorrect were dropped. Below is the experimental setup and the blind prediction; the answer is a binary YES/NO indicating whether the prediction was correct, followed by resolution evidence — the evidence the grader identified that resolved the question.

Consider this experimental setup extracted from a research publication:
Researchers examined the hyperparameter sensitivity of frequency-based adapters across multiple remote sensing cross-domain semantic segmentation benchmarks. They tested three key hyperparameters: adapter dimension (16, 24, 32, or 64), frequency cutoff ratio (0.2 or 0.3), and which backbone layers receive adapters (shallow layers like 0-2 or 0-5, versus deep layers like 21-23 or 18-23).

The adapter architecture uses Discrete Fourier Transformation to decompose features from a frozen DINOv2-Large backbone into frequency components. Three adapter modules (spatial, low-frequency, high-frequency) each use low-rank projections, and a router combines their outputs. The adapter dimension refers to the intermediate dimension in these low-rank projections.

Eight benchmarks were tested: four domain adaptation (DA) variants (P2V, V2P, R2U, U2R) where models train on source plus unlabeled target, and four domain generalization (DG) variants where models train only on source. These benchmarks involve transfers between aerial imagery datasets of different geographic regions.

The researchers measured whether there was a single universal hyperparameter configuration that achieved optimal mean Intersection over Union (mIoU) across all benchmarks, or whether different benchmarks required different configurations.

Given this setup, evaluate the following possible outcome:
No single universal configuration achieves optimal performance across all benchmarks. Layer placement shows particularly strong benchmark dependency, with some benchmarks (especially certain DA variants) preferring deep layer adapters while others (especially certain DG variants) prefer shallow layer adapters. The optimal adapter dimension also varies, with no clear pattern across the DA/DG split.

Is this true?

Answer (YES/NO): NO